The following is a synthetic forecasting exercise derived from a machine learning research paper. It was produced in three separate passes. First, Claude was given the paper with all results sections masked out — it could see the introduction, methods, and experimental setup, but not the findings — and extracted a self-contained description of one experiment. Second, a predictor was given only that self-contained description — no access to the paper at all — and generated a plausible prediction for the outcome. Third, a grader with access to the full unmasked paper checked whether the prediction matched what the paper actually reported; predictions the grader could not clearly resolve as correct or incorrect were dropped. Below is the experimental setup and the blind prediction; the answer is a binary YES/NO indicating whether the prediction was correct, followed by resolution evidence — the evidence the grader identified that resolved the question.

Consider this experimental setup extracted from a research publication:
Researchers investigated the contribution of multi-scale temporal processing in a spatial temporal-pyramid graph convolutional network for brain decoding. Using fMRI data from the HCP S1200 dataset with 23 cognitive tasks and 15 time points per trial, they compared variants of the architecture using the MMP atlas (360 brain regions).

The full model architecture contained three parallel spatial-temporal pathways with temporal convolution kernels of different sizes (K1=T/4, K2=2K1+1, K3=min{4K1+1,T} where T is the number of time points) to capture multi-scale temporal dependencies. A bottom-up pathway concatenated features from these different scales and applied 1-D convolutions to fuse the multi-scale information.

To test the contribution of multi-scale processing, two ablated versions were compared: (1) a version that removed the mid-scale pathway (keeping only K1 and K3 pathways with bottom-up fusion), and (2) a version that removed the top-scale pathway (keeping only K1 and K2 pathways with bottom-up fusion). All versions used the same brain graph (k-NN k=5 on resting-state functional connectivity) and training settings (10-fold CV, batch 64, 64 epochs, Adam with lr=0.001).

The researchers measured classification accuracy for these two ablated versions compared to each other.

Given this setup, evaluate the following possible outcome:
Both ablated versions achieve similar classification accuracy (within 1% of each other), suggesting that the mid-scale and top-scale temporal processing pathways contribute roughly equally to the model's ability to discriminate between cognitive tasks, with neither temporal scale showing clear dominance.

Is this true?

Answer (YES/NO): YES